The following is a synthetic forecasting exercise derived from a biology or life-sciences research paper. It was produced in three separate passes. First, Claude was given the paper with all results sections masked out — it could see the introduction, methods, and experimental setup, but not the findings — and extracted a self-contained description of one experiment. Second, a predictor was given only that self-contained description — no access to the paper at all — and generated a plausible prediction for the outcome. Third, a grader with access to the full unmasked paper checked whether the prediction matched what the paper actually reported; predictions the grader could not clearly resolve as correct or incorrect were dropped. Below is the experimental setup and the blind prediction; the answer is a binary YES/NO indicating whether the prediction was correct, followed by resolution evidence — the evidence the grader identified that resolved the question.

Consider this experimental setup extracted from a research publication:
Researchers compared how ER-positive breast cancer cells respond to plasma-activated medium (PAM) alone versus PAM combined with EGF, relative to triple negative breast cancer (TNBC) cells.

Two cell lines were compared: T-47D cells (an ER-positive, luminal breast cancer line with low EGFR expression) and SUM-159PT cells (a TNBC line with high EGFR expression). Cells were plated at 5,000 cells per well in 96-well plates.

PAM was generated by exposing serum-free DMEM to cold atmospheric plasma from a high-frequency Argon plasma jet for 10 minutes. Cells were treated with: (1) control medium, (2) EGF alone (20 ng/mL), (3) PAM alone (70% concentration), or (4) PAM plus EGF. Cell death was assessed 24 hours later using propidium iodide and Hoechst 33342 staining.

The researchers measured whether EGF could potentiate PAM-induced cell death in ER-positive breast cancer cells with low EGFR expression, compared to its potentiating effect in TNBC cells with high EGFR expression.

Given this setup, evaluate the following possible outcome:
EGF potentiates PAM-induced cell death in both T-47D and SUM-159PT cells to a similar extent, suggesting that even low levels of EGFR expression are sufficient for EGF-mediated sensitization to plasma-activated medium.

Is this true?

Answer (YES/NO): NO